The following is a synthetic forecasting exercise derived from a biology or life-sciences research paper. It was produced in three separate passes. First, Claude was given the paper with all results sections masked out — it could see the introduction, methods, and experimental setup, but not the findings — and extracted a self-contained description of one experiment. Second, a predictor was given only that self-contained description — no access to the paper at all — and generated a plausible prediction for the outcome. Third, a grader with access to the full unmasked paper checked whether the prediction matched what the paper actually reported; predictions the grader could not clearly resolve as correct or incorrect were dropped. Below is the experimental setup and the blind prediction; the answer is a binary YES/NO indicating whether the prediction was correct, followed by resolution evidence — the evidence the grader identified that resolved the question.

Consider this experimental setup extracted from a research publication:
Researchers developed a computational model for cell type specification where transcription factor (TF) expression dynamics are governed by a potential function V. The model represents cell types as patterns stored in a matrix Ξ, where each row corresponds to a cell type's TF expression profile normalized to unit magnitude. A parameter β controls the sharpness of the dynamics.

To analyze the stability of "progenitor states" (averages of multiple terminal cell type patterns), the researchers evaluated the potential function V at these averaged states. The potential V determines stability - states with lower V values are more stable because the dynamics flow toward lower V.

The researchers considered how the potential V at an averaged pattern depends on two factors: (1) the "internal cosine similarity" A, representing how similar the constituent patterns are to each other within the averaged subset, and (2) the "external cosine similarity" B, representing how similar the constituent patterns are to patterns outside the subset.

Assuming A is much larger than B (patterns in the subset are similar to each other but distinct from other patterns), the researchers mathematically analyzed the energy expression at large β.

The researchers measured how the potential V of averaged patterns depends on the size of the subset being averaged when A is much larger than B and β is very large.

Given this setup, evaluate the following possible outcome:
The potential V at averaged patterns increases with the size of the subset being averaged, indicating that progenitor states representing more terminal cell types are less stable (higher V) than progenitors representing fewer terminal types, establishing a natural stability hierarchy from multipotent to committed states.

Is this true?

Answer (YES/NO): NO